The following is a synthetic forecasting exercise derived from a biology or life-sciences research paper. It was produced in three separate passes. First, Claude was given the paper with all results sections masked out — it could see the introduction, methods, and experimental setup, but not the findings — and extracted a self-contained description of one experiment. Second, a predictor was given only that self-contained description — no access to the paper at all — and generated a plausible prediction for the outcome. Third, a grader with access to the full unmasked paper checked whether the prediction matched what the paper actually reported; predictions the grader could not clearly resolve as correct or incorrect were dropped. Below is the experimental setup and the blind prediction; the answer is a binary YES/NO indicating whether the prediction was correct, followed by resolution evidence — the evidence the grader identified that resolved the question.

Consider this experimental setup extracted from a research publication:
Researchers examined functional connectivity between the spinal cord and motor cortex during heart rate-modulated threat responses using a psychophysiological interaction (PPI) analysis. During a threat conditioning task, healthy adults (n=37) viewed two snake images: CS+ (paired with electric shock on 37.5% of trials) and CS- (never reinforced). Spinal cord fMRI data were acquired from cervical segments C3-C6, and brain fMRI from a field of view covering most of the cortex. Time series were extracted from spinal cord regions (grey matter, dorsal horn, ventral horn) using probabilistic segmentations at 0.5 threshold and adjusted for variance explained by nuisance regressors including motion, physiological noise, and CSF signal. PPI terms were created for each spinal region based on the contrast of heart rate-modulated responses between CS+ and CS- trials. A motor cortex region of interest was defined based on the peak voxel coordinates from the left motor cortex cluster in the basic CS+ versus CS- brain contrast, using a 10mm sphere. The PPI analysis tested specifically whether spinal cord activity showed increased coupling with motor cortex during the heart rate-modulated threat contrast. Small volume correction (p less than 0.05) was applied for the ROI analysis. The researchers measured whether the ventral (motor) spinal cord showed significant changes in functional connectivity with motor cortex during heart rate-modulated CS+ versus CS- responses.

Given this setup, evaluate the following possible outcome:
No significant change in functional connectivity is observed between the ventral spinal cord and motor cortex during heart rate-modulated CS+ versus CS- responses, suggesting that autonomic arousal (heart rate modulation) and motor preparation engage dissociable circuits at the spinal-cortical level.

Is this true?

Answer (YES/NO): NO